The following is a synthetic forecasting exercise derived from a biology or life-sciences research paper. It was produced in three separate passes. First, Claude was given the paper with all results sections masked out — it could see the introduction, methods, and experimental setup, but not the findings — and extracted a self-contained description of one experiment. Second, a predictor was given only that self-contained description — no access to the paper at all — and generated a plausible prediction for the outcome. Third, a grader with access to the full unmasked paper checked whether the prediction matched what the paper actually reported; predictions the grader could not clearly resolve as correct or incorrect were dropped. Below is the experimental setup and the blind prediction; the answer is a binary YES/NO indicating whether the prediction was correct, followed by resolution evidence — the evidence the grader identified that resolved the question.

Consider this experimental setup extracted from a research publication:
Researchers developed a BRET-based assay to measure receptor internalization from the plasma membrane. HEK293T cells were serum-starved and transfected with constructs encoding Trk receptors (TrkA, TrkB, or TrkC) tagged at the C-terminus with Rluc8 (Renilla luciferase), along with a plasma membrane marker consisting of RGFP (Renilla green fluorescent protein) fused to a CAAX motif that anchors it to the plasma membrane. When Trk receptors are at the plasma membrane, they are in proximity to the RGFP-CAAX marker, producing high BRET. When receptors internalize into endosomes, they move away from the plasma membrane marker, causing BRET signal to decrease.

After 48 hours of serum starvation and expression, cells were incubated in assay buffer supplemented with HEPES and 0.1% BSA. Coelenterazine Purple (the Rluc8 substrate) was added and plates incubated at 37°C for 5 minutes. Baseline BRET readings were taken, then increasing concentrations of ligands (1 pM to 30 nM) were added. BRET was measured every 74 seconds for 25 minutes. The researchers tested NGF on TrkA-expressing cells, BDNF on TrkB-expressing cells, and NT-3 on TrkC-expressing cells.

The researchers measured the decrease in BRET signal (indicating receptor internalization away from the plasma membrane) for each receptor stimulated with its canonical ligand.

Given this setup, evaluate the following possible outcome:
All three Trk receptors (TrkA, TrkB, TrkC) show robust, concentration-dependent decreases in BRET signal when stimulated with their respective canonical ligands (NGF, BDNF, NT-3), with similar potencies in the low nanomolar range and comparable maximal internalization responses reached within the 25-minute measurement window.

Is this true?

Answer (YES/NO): NO